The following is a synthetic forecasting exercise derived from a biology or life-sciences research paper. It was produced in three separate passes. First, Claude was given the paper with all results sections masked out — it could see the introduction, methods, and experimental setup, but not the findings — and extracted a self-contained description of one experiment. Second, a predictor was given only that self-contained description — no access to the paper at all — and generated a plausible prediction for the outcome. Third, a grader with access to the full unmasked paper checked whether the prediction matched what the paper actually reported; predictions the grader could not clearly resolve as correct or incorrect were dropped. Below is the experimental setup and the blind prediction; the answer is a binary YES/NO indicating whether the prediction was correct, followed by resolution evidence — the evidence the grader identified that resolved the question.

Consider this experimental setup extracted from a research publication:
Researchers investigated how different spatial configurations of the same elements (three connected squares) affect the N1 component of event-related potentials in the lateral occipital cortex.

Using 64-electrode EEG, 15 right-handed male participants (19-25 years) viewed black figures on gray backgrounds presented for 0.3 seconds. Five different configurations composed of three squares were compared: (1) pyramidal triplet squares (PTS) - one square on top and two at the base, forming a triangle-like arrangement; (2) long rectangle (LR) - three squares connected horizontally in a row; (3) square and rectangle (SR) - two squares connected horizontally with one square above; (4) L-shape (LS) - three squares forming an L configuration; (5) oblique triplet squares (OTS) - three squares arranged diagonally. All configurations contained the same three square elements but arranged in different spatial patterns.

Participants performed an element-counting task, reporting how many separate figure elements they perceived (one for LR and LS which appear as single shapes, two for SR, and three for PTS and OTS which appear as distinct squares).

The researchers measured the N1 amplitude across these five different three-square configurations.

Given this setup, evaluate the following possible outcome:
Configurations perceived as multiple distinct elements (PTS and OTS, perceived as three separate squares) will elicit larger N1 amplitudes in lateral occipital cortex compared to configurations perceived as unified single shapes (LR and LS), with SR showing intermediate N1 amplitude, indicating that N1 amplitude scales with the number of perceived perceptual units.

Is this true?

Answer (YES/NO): NO